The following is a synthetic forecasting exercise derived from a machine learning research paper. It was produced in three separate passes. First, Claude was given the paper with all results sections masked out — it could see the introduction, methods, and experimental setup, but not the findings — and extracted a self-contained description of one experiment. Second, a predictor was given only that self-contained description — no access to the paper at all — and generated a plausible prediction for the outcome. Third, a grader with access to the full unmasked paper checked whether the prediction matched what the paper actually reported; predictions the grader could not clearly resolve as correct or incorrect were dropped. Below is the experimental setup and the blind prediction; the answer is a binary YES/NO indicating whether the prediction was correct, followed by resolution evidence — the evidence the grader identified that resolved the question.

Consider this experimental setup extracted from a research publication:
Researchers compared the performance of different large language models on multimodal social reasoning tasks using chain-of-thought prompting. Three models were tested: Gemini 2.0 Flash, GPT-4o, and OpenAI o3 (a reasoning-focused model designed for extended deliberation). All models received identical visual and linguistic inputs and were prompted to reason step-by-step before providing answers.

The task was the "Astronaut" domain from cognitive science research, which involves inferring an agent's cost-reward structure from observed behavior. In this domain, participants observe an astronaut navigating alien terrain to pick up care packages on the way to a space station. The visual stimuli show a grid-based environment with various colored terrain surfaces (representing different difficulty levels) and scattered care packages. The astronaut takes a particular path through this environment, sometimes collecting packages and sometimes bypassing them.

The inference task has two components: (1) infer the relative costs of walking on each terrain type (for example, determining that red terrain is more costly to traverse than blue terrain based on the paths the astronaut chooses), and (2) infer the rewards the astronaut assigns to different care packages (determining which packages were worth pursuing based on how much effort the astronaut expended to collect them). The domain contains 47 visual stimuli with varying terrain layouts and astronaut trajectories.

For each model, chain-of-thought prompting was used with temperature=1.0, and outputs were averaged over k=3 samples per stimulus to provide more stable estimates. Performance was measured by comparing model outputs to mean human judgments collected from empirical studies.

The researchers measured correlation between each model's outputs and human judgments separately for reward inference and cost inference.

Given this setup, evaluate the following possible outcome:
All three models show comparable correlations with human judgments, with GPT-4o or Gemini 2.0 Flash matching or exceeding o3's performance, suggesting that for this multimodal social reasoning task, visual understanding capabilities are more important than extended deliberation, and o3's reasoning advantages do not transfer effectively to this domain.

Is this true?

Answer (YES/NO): NO